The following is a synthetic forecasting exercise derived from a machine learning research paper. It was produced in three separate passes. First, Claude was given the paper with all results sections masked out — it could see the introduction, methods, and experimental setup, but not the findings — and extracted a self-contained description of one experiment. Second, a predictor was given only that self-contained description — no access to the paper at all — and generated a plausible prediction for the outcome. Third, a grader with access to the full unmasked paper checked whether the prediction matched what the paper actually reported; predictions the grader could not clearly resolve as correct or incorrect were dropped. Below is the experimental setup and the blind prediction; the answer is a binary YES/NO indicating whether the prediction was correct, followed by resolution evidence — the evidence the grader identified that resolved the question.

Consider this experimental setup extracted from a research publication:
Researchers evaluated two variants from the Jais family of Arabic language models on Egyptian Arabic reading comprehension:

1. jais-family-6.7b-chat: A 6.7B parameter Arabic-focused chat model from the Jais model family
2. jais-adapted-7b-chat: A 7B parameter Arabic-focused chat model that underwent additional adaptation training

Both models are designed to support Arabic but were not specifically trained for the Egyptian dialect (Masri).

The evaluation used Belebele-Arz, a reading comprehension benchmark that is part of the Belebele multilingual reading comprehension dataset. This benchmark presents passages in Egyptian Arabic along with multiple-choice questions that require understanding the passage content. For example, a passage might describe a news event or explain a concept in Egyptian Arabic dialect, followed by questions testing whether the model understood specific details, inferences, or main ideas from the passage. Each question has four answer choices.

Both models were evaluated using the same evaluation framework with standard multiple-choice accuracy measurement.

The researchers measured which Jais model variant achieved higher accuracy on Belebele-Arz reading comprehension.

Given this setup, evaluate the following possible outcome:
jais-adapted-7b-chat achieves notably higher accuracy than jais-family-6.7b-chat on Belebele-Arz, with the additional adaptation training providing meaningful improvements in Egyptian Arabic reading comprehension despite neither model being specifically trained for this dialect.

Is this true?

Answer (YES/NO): NO